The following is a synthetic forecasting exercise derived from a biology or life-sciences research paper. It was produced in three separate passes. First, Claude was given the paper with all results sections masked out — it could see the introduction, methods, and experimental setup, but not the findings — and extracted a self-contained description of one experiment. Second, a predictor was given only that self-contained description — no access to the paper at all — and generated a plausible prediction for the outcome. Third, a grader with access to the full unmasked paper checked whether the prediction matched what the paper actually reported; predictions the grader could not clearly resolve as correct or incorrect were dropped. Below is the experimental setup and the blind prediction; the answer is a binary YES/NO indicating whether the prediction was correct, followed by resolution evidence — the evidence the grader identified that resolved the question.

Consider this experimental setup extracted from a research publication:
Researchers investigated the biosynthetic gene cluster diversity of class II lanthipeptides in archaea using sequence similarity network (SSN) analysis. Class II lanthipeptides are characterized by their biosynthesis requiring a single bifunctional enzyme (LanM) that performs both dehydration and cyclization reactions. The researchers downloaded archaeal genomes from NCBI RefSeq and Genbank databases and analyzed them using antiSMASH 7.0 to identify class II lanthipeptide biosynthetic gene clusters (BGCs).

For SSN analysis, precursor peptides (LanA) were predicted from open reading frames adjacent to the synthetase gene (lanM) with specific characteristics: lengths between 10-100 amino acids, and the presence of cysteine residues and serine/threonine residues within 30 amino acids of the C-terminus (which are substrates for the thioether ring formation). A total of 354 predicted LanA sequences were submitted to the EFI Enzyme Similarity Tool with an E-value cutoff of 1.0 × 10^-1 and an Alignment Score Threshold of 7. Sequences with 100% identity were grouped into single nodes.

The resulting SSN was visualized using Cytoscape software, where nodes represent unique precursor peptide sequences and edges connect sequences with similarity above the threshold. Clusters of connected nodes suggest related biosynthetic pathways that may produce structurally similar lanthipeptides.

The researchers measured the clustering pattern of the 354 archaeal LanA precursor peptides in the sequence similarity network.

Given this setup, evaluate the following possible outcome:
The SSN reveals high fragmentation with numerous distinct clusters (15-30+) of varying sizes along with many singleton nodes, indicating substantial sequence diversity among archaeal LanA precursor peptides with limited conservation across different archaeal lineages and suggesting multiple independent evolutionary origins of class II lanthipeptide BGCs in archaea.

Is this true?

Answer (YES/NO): NO